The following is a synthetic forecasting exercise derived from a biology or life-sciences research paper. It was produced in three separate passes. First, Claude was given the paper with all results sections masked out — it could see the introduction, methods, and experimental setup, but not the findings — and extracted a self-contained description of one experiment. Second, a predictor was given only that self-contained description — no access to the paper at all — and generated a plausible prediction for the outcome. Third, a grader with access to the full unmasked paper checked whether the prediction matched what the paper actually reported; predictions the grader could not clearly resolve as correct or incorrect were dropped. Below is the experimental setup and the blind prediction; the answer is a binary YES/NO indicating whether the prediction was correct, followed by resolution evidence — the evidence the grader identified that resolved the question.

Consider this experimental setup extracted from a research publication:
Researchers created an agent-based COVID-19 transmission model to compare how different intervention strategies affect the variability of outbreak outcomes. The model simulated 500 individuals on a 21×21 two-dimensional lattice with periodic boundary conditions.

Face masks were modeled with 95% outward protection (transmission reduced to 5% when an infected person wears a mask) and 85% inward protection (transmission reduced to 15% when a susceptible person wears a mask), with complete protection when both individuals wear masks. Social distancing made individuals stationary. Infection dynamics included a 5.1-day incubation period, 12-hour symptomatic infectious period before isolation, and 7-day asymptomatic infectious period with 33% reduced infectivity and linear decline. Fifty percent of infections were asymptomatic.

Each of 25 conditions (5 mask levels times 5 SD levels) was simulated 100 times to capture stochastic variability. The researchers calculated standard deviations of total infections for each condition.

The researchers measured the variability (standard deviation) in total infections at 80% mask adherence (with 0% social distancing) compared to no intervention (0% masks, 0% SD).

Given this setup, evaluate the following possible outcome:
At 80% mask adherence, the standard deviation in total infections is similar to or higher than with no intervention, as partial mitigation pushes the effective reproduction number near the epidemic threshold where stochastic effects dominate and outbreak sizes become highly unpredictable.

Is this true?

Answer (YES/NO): YES